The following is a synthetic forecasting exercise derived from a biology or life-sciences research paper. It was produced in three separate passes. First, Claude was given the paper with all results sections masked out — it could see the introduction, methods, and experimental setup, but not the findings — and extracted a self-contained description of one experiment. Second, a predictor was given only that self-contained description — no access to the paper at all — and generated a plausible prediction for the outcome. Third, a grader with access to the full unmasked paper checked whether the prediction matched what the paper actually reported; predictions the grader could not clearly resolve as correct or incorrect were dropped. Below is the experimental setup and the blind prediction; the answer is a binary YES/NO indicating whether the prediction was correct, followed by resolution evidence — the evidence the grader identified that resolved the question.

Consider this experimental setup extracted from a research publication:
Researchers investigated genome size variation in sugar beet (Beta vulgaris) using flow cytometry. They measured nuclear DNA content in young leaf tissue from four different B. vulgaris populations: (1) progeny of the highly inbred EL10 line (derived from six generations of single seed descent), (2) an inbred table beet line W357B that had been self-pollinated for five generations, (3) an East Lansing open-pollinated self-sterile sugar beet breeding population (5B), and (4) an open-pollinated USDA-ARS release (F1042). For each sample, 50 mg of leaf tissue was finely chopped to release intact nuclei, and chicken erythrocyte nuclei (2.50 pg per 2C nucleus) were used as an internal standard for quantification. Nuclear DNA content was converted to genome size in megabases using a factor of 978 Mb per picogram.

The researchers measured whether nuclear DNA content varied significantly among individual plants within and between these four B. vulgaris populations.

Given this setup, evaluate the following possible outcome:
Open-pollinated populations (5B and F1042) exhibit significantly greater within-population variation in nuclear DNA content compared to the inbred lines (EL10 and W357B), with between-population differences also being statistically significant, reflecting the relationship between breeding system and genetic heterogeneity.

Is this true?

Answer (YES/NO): NO